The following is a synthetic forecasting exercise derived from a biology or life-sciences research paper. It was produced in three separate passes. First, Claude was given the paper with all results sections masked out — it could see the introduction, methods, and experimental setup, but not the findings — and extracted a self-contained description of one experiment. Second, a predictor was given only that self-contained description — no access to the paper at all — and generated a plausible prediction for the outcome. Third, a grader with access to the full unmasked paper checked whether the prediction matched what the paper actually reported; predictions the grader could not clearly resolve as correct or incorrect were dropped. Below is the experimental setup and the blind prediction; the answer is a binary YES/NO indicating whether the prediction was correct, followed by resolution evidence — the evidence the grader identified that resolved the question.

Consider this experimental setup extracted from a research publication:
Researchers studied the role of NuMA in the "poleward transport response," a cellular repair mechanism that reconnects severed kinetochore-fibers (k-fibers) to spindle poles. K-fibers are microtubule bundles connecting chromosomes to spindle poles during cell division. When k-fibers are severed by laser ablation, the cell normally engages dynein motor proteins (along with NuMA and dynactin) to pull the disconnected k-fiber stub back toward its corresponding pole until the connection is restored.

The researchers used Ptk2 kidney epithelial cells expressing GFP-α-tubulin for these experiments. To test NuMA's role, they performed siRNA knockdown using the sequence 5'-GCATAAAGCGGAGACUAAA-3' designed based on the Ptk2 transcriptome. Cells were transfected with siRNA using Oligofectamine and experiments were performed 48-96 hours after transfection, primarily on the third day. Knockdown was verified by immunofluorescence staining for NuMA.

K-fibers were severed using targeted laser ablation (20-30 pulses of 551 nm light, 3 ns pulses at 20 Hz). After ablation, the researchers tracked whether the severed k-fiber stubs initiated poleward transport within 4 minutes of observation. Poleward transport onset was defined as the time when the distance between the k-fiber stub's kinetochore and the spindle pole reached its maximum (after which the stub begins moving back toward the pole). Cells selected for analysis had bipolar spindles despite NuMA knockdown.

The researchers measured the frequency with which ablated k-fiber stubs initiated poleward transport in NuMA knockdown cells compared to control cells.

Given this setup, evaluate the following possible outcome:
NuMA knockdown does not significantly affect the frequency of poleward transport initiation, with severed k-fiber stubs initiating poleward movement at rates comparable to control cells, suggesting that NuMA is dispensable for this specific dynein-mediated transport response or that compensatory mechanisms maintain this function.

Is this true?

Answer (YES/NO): NO